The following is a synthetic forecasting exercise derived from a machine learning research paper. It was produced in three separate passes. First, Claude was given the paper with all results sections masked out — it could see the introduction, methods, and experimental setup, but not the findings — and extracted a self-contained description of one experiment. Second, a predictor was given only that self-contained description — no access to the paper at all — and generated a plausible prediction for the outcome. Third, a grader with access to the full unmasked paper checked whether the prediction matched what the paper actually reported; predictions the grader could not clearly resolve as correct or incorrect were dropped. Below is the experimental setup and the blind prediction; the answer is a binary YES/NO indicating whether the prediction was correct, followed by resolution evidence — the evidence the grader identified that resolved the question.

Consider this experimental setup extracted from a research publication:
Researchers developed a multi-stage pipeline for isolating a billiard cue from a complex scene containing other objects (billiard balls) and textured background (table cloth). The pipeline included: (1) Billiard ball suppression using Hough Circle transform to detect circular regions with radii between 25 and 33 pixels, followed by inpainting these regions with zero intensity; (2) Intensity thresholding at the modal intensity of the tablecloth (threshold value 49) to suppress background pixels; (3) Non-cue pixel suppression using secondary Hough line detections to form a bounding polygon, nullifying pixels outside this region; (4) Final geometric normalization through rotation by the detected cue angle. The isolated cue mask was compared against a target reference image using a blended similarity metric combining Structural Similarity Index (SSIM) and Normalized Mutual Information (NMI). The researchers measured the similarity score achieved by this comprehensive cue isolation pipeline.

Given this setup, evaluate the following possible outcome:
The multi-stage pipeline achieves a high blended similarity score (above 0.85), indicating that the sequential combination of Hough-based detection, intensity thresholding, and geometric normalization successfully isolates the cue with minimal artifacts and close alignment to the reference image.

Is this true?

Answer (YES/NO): NO